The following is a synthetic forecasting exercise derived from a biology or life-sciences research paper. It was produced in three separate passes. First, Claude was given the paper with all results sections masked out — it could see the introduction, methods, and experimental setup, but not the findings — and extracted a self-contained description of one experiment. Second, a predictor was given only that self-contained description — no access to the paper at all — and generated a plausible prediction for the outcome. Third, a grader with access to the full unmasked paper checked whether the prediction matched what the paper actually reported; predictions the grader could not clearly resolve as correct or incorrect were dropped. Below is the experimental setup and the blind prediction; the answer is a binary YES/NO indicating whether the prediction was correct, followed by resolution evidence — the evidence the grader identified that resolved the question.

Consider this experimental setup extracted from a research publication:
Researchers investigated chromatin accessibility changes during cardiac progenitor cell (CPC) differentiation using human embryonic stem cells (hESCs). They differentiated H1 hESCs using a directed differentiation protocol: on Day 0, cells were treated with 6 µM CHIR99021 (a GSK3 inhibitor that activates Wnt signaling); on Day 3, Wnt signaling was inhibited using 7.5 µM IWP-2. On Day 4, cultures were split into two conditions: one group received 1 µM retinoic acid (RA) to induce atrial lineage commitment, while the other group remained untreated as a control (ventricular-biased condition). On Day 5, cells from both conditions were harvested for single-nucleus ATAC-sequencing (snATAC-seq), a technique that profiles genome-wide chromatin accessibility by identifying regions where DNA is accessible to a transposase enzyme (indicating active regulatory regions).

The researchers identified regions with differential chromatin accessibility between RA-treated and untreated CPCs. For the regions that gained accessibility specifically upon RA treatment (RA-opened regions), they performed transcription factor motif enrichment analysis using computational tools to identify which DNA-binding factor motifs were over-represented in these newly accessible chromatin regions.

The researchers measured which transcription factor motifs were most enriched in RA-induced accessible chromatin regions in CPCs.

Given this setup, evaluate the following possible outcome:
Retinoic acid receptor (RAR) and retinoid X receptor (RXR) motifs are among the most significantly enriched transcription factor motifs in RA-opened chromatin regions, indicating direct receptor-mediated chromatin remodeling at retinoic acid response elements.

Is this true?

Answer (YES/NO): NO